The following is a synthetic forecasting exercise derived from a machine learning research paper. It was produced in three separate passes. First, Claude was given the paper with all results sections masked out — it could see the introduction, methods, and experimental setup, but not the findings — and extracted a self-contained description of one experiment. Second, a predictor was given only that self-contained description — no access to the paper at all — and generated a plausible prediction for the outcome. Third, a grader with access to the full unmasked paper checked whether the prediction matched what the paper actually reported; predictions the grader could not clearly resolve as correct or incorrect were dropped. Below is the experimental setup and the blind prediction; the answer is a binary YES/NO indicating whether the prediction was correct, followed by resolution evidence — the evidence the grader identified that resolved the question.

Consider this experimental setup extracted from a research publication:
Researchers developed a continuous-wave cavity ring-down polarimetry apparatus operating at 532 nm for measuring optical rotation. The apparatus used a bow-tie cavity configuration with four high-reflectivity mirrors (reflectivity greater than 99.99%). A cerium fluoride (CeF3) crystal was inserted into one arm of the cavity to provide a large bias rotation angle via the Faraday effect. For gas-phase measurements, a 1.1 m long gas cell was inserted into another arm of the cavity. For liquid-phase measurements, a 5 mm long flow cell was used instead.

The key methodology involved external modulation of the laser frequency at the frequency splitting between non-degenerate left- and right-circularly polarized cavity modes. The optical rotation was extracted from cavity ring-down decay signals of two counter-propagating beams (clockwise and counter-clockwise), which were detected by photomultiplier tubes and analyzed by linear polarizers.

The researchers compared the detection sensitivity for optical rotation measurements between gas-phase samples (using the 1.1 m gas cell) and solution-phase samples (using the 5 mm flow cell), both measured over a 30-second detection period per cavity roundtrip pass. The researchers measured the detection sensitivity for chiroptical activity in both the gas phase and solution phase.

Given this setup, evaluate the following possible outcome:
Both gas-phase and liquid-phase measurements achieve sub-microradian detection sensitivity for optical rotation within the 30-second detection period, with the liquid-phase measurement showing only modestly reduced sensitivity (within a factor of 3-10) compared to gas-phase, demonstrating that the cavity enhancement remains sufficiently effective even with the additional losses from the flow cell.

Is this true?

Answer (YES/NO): NO